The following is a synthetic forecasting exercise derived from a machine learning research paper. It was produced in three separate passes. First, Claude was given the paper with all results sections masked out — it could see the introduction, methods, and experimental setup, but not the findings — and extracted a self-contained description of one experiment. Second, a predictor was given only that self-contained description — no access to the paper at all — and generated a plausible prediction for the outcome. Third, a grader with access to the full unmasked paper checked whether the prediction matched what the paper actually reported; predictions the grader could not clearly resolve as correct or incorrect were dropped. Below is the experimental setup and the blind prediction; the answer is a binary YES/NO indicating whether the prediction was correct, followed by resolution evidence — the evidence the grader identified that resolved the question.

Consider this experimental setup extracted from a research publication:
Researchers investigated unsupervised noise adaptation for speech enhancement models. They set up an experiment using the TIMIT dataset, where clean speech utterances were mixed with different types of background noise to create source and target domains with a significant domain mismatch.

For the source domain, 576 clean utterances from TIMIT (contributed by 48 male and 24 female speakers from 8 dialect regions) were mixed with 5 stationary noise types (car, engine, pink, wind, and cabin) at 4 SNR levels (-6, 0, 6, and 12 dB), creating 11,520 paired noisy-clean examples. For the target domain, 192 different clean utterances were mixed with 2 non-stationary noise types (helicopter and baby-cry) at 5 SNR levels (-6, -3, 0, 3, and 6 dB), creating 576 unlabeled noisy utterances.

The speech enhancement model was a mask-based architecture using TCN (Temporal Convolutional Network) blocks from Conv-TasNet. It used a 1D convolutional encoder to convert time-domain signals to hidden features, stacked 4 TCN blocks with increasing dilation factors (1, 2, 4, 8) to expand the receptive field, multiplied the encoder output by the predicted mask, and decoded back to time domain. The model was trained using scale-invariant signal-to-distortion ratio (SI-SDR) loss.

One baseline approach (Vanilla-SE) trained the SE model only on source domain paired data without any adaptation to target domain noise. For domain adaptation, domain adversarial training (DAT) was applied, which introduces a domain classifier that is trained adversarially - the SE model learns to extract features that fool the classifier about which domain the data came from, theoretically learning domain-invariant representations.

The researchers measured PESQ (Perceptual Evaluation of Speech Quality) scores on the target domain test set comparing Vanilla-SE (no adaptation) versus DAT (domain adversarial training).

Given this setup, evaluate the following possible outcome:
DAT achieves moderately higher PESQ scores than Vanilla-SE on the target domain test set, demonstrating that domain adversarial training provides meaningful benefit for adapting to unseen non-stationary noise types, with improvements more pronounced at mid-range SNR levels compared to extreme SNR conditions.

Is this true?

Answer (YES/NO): NO